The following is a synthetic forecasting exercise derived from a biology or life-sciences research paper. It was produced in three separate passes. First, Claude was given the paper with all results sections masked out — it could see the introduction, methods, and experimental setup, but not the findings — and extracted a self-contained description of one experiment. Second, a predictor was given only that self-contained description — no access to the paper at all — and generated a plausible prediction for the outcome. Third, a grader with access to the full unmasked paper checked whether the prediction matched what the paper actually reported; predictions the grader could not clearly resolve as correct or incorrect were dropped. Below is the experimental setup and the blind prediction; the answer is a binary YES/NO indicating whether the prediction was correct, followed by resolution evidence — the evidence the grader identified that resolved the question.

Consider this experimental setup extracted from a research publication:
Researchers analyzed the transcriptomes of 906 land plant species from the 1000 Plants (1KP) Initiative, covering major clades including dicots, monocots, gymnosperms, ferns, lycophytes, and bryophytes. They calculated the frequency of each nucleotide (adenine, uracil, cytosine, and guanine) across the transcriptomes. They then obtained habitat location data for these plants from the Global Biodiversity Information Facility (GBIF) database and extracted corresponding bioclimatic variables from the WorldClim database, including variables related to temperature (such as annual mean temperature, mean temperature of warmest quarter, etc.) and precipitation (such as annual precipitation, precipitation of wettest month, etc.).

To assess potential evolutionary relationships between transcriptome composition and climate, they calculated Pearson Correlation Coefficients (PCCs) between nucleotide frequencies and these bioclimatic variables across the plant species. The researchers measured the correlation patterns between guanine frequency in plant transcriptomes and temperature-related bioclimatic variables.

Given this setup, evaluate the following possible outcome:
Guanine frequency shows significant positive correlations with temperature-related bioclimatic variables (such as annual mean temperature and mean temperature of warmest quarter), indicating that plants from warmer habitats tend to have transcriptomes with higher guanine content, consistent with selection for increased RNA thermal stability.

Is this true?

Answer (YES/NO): NO